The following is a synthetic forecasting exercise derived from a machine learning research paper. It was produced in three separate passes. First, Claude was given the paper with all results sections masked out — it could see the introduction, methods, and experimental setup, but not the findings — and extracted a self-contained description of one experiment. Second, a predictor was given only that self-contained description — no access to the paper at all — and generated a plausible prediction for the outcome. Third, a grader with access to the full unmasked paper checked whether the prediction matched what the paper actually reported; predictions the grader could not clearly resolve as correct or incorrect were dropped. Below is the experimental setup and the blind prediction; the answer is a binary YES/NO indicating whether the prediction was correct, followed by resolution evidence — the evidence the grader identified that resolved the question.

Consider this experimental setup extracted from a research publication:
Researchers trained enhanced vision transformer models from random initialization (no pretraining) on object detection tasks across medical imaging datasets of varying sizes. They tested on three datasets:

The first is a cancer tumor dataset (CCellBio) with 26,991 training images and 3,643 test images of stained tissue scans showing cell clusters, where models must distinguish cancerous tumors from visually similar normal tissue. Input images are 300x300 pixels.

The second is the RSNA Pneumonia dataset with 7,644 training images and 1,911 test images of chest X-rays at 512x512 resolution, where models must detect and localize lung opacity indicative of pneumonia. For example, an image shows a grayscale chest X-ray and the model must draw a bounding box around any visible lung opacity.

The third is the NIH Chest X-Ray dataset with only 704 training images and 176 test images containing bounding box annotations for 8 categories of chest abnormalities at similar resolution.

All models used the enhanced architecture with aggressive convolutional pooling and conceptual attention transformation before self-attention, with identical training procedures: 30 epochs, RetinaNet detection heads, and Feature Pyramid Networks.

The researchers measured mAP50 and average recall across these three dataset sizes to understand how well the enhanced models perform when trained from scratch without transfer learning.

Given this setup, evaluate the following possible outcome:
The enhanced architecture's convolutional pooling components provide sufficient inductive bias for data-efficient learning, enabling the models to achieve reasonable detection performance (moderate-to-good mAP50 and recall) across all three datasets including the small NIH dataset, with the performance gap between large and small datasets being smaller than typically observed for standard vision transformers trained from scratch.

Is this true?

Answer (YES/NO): NO